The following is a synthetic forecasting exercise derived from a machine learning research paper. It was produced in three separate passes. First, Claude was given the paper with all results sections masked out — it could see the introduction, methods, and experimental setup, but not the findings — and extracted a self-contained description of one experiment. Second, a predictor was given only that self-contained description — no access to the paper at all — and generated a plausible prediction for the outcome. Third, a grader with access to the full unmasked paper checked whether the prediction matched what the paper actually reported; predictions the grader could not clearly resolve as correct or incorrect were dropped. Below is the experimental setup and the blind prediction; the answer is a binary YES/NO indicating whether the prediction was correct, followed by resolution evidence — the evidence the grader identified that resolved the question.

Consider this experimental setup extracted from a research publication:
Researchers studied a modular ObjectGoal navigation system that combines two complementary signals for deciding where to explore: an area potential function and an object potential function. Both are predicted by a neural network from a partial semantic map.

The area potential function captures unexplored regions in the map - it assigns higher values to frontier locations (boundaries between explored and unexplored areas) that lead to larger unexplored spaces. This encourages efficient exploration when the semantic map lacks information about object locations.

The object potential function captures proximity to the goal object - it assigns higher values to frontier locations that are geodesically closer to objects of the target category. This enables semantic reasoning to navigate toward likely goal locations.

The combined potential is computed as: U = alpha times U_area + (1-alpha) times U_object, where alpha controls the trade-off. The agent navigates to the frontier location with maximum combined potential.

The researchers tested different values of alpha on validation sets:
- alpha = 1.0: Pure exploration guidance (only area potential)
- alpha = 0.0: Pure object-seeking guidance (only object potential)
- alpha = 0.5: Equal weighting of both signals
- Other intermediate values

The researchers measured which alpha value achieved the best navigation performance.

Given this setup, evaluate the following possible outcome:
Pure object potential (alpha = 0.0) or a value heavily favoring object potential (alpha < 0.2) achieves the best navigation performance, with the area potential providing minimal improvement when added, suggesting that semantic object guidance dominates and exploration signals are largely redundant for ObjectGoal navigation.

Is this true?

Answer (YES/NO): NO